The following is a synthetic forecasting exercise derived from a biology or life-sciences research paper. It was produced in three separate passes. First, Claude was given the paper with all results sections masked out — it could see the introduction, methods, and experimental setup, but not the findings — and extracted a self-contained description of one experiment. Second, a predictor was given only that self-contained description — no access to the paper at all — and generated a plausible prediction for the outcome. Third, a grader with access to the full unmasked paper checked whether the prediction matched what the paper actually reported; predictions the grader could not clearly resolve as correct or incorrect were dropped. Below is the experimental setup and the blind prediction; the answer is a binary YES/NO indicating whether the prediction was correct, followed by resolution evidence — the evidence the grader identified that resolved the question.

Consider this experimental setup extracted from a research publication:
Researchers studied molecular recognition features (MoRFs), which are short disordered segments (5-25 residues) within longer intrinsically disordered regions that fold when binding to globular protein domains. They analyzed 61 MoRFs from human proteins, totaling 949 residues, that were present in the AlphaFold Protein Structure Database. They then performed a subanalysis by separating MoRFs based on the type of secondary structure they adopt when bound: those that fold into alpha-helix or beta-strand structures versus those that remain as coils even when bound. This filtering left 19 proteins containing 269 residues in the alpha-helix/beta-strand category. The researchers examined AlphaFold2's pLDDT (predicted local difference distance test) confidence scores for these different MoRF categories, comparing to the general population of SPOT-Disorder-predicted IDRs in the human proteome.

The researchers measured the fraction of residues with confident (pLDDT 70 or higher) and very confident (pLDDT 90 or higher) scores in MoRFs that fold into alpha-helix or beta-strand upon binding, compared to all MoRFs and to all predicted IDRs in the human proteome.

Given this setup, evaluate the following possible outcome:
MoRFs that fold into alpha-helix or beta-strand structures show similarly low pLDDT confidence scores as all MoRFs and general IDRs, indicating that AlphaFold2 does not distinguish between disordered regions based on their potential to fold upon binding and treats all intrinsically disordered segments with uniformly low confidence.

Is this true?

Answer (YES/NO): NO